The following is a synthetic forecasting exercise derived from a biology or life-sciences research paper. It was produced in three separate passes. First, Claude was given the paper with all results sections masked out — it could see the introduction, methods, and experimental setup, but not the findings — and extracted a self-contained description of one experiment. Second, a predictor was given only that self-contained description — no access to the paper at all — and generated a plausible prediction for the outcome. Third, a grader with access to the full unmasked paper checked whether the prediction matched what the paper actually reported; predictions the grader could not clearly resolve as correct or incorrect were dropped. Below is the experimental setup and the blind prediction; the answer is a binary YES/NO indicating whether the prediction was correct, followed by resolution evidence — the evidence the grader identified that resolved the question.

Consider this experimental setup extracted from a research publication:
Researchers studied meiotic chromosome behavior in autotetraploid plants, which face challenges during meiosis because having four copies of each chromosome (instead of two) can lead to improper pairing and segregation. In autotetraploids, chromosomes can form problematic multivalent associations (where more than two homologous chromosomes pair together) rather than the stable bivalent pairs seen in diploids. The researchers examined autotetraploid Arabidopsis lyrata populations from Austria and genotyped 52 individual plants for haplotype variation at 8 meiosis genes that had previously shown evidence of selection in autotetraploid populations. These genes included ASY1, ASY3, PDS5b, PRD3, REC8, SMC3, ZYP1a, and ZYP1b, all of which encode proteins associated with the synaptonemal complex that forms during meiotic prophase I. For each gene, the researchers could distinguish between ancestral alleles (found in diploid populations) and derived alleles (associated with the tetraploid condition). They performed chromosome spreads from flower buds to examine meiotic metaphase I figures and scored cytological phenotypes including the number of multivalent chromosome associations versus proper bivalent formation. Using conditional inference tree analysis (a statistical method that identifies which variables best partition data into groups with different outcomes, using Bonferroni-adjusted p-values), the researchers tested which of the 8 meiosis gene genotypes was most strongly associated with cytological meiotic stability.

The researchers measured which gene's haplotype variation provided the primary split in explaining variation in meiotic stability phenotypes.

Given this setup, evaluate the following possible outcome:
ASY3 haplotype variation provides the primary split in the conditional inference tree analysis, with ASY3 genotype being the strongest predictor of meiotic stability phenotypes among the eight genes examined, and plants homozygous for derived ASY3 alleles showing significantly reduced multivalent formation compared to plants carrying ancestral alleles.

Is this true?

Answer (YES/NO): YES